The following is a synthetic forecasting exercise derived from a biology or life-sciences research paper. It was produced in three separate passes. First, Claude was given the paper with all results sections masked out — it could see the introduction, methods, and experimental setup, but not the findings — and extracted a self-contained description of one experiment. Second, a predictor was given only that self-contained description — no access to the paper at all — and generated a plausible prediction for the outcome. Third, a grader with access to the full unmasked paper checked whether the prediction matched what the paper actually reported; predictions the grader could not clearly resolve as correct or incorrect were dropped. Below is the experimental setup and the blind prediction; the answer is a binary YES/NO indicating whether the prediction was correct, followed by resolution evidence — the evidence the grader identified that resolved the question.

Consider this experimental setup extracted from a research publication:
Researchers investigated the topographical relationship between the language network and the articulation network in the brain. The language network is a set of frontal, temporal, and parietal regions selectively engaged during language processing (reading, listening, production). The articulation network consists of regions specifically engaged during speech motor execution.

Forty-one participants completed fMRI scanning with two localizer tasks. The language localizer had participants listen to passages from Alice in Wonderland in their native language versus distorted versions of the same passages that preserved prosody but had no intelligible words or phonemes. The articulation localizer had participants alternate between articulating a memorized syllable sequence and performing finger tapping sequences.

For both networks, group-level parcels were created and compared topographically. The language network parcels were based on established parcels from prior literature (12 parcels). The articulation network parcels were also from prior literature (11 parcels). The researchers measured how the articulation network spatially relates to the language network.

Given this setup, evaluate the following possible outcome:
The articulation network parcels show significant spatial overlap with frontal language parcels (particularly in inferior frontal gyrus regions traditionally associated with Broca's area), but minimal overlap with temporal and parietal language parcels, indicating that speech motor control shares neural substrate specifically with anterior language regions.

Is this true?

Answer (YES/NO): NO